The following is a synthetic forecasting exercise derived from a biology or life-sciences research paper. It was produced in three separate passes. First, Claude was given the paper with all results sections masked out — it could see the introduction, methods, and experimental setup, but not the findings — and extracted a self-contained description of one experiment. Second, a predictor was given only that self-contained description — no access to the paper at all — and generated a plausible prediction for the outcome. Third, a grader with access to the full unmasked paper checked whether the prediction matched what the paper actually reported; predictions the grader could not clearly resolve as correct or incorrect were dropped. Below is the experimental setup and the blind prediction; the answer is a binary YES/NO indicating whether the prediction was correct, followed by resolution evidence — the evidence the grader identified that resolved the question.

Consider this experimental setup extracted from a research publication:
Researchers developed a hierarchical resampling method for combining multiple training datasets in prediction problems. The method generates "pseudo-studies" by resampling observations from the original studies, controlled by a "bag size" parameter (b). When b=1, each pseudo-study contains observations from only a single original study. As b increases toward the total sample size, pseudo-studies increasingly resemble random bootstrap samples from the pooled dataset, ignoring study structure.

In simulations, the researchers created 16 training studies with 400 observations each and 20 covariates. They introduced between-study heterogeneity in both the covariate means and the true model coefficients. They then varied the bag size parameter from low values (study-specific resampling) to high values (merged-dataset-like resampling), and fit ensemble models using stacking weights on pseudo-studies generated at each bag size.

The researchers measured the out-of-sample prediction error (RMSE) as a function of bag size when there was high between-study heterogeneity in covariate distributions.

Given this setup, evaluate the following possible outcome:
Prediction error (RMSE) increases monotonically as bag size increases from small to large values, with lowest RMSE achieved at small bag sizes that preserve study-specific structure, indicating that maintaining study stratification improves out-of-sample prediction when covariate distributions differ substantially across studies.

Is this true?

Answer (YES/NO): NO